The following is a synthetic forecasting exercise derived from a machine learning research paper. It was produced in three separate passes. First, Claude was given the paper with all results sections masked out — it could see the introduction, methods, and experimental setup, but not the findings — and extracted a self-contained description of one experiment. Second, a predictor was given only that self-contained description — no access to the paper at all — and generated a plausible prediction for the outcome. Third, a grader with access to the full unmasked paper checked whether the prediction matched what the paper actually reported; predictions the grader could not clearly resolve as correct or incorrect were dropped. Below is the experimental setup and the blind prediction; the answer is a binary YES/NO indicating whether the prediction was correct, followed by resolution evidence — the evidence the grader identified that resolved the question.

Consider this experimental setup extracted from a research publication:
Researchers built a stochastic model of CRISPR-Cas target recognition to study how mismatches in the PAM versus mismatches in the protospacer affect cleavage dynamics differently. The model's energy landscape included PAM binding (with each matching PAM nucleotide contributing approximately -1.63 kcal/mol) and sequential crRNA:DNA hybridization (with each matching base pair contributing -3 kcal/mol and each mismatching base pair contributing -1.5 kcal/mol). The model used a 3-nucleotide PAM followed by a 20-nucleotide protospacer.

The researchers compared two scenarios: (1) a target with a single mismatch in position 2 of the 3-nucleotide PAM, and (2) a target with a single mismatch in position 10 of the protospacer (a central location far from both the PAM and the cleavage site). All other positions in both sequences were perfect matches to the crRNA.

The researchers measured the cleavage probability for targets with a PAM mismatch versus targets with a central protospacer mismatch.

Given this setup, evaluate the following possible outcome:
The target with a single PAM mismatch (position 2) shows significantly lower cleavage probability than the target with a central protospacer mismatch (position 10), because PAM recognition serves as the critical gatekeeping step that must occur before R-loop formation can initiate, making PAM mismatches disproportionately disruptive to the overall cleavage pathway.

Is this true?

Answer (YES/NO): YES